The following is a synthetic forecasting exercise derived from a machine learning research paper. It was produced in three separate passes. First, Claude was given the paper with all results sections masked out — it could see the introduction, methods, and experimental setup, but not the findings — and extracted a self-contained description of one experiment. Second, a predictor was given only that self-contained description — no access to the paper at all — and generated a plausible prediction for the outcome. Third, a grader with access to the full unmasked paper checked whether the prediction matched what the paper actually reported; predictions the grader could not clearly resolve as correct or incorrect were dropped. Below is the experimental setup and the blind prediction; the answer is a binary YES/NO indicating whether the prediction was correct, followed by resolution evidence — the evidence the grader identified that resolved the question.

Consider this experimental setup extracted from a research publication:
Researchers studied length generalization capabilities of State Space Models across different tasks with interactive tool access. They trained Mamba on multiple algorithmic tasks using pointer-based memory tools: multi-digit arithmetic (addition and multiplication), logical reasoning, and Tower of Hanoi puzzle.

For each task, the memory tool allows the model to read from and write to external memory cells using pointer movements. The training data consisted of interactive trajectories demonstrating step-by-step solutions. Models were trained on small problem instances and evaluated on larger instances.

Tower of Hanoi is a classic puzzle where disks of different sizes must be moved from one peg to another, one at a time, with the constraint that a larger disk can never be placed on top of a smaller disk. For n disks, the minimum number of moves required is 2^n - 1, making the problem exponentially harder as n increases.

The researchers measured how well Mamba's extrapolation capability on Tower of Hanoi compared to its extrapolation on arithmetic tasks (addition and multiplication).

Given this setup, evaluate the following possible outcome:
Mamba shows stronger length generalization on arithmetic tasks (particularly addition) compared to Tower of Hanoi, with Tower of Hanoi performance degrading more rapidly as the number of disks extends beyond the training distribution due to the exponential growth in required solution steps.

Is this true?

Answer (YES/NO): YES